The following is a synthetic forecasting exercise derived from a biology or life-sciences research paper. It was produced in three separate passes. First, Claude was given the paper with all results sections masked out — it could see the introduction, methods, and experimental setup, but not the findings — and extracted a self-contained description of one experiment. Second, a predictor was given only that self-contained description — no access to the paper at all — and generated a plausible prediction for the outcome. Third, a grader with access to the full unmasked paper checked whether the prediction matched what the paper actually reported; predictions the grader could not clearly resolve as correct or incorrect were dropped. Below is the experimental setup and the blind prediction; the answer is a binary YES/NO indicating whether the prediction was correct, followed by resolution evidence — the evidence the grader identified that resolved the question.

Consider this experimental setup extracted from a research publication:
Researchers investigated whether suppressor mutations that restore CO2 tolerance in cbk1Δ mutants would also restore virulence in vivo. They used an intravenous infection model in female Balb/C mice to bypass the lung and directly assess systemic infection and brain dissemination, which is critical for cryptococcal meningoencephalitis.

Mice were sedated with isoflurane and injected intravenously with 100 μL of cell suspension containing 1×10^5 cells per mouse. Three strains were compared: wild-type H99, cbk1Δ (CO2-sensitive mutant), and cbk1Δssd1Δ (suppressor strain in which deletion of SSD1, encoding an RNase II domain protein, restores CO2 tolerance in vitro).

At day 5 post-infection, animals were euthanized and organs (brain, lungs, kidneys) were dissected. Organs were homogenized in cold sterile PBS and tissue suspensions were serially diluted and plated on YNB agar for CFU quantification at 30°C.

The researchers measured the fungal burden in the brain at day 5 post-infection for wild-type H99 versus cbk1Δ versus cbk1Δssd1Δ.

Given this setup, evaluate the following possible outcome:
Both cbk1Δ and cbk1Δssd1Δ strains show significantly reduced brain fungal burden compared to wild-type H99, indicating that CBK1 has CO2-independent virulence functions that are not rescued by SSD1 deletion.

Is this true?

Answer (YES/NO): YES